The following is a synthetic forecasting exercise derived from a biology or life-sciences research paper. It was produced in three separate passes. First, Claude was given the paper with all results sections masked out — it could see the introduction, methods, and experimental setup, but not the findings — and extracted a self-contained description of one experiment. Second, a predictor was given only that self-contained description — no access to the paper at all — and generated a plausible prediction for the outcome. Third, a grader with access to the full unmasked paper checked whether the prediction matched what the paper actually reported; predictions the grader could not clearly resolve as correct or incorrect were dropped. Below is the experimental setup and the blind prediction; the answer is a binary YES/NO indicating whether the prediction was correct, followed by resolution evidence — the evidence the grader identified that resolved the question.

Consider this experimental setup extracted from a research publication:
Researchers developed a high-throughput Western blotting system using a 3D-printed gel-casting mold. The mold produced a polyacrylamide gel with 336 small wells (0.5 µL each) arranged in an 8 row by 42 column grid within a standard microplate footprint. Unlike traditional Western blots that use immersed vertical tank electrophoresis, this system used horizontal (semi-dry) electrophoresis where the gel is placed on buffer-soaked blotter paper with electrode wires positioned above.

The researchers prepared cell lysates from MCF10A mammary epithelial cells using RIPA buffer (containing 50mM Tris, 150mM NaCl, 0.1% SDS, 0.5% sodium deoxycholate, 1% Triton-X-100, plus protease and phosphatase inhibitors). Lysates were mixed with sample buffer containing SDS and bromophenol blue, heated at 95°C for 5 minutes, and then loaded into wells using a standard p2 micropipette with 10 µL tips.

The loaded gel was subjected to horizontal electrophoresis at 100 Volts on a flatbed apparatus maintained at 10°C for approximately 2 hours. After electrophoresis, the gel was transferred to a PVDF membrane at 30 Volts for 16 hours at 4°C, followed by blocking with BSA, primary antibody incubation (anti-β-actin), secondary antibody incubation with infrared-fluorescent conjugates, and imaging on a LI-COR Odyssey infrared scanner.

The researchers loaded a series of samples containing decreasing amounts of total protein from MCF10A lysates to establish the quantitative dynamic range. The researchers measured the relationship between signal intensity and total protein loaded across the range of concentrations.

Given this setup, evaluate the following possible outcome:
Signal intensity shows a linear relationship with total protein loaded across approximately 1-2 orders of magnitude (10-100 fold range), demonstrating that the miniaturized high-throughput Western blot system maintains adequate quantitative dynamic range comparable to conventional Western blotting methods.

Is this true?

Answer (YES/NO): YES